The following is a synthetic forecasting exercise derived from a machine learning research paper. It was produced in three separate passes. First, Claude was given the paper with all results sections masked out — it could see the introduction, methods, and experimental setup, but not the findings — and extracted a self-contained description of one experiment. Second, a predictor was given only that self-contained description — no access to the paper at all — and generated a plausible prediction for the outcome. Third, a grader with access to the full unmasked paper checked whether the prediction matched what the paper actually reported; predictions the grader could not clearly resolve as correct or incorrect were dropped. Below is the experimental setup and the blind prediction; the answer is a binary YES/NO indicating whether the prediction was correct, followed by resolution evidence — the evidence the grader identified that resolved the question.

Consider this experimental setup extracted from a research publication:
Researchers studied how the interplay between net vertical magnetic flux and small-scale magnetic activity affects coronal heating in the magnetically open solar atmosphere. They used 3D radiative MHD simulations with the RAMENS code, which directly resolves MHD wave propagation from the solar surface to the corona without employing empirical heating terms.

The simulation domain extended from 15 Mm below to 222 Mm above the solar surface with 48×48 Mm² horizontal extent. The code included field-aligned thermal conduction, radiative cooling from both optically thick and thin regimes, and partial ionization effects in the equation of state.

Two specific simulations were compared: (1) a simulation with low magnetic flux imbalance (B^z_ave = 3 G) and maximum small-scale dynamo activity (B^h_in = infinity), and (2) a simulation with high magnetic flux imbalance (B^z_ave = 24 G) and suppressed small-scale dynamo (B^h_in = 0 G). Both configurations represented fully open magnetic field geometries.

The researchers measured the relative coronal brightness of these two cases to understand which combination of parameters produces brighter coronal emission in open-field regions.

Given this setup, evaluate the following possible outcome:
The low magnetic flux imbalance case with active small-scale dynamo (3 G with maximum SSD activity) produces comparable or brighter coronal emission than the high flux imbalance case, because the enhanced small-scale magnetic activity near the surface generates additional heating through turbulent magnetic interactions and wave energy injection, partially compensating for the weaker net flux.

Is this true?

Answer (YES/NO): YES